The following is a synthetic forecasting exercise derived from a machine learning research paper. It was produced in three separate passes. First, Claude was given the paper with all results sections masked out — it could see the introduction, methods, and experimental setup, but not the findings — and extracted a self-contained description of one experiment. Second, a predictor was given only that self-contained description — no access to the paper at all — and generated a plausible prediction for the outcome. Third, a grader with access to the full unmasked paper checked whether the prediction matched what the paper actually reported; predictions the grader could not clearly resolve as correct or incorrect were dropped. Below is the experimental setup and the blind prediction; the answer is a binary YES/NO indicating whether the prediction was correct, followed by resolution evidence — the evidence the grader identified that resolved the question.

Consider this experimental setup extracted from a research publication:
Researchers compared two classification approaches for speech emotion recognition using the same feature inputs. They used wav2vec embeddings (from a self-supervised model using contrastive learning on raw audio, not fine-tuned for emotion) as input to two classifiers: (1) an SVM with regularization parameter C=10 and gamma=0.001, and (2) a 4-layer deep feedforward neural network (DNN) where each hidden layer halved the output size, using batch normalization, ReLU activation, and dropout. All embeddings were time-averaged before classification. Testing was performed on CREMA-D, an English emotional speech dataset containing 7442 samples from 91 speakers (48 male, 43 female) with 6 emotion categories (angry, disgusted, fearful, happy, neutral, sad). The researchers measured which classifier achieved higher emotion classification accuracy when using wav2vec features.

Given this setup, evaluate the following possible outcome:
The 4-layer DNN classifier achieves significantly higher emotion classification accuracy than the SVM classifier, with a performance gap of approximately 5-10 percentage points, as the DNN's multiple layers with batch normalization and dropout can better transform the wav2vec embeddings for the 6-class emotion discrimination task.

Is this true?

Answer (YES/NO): NO